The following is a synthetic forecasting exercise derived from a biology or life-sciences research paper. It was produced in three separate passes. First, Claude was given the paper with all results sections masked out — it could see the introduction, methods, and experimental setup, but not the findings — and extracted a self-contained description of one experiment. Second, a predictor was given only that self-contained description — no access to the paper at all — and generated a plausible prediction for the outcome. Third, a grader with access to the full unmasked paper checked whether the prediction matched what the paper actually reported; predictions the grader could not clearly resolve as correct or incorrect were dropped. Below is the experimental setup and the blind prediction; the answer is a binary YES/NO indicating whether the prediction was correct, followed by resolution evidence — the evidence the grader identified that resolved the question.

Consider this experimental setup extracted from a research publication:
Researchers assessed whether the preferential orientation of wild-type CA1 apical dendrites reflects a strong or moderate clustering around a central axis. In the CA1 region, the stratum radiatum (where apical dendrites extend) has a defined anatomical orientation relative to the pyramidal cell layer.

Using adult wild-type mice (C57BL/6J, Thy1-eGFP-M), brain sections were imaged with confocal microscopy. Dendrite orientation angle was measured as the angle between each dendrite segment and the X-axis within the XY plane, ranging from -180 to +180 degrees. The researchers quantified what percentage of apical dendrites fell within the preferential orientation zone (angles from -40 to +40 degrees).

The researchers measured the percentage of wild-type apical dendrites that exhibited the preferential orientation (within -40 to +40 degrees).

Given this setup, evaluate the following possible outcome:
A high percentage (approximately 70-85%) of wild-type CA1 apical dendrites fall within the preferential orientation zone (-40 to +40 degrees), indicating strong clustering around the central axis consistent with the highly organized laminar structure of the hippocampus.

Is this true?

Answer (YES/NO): NO